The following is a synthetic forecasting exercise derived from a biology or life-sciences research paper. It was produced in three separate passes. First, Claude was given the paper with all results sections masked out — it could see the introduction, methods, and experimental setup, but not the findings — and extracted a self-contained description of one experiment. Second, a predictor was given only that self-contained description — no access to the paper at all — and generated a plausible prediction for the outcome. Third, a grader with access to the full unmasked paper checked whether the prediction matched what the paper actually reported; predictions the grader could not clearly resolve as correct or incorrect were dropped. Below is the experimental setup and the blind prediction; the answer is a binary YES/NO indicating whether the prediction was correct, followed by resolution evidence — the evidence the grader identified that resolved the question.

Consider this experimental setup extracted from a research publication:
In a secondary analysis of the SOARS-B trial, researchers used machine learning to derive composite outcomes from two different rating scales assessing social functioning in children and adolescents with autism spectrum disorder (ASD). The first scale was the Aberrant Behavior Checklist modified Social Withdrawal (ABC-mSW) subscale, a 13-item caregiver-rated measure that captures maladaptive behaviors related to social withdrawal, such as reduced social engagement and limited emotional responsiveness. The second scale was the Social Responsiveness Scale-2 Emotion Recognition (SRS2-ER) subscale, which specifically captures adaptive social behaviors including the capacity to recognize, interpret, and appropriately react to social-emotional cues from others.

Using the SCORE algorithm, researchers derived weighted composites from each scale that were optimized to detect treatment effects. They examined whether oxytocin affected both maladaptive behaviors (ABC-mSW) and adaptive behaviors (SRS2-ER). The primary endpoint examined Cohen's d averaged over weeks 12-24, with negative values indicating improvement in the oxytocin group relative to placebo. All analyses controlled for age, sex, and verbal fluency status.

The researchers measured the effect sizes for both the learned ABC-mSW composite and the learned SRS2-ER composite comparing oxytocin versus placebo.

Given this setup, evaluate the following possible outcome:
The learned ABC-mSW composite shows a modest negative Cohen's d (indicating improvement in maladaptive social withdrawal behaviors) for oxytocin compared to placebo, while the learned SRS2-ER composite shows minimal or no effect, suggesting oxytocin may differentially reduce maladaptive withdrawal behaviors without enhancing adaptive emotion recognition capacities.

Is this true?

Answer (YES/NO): NO